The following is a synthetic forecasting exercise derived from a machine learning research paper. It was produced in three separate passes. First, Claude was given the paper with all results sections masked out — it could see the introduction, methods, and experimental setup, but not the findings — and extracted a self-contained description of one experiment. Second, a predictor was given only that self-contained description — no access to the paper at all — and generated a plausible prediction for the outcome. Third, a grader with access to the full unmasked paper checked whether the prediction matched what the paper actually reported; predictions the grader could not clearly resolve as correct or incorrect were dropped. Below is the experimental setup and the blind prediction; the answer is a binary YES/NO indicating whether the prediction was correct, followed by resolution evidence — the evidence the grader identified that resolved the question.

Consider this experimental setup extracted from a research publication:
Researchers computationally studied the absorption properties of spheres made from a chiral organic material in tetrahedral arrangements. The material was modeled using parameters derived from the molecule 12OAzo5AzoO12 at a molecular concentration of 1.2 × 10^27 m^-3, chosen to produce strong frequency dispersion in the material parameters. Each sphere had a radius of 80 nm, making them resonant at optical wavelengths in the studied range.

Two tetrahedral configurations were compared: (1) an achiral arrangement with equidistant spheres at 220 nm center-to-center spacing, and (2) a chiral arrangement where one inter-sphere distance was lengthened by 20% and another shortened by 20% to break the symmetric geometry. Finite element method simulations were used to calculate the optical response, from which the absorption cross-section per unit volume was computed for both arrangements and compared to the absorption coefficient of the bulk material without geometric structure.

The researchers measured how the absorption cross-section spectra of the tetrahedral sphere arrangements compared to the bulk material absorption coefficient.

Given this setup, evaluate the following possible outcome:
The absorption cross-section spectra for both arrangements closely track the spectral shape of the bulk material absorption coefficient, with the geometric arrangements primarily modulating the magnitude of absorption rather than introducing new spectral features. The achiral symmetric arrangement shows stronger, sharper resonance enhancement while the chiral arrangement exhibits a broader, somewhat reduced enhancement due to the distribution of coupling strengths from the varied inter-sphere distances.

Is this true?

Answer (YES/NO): NO